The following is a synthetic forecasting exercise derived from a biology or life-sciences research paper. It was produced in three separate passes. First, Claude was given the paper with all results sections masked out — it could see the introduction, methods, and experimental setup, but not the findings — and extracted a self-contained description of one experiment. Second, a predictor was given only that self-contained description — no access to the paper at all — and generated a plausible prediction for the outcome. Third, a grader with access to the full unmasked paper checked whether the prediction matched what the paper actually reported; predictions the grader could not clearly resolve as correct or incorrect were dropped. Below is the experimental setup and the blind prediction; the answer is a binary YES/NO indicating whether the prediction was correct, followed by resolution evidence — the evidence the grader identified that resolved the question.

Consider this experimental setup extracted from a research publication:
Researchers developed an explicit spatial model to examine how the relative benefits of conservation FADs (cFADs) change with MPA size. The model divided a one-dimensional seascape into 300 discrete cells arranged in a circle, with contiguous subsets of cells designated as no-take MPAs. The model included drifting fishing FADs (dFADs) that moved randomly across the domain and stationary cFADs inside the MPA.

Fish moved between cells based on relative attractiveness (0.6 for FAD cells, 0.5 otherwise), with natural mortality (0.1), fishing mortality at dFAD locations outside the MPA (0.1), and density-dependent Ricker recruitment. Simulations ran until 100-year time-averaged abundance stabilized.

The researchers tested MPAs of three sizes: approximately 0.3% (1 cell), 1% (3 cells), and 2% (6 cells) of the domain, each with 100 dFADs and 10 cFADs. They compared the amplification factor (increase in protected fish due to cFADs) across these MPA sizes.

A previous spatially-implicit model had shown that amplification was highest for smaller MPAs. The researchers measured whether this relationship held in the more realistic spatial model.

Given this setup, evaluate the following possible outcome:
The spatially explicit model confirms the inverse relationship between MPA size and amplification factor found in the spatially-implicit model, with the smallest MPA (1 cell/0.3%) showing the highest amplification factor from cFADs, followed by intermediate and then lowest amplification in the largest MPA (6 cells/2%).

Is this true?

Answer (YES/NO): YES